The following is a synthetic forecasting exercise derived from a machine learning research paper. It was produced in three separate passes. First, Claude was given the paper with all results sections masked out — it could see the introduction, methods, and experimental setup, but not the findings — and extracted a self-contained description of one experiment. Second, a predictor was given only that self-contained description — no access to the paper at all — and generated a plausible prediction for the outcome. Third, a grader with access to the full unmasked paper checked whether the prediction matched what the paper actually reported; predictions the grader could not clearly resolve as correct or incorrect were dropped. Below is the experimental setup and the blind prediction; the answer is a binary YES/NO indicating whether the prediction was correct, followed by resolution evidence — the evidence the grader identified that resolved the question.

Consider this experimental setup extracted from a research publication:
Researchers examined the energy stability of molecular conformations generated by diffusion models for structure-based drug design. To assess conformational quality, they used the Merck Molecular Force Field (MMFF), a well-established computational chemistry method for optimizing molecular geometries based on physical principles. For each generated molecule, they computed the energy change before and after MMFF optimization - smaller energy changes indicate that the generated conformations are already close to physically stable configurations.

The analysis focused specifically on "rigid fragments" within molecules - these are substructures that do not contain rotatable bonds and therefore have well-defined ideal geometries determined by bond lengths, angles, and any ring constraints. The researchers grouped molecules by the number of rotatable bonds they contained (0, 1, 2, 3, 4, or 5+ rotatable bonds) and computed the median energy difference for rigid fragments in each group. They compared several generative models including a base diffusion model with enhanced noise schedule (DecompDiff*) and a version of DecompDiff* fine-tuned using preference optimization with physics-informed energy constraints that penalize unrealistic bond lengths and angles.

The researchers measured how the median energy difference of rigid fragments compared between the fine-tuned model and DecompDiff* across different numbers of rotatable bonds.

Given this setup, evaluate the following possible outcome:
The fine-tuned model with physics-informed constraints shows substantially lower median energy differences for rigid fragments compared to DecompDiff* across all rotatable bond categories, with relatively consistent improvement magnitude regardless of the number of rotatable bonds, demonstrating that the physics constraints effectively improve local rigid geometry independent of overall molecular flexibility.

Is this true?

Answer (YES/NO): NO